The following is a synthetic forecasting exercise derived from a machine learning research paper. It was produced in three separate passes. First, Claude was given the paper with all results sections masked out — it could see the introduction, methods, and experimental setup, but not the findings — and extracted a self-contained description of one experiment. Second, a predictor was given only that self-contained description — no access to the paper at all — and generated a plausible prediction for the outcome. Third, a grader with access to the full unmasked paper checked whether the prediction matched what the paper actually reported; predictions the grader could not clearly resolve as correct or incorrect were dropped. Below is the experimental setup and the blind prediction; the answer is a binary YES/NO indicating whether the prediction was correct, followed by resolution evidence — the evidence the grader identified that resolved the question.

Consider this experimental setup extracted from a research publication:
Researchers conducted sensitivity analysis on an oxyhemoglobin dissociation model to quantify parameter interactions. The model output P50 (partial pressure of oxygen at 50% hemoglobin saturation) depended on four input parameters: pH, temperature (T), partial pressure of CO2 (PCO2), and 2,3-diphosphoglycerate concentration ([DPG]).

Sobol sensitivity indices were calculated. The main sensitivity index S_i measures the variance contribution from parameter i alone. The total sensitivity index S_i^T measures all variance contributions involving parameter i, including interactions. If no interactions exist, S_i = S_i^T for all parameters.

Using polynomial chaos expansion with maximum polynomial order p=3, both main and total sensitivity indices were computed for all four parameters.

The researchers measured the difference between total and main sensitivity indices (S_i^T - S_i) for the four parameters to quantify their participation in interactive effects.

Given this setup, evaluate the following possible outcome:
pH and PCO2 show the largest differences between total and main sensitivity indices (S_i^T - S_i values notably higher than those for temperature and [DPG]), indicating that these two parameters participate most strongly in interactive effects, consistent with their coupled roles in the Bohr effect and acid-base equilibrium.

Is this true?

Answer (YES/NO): NO